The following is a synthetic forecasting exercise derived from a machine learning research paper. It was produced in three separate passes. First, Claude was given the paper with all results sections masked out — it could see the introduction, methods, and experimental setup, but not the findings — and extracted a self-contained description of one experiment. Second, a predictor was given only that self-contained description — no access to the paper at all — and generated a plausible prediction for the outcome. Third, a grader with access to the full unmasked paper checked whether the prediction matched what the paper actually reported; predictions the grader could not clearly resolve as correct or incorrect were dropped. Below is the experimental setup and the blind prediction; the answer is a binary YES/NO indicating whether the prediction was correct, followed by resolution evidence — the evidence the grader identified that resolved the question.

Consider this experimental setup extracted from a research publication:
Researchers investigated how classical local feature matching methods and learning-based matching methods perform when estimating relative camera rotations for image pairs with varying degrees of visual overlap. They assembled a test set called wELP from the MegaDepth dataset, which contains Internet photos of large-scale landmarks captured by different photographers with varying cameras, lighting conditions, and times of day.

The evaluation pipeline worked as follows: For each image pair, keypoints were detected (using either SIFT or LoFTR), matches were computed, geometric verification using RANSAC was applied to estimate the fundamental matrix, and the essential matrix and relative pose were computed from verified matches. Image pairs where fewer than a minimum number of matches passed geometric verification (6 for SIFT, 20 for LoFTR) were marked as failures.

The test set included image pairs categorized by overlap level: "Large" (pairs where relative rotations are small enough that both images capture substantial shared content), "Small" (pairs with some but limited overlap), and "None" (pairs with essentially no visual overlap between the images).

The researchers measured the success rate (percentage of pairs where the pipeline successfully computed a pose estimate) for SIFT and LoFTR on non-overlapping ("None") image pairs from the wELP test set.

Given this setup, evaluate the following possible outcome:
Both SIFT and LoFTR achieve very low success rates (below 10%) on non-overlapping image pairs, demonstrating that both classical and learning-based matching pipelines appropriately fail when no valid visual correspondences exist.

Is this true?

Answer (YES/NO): YES